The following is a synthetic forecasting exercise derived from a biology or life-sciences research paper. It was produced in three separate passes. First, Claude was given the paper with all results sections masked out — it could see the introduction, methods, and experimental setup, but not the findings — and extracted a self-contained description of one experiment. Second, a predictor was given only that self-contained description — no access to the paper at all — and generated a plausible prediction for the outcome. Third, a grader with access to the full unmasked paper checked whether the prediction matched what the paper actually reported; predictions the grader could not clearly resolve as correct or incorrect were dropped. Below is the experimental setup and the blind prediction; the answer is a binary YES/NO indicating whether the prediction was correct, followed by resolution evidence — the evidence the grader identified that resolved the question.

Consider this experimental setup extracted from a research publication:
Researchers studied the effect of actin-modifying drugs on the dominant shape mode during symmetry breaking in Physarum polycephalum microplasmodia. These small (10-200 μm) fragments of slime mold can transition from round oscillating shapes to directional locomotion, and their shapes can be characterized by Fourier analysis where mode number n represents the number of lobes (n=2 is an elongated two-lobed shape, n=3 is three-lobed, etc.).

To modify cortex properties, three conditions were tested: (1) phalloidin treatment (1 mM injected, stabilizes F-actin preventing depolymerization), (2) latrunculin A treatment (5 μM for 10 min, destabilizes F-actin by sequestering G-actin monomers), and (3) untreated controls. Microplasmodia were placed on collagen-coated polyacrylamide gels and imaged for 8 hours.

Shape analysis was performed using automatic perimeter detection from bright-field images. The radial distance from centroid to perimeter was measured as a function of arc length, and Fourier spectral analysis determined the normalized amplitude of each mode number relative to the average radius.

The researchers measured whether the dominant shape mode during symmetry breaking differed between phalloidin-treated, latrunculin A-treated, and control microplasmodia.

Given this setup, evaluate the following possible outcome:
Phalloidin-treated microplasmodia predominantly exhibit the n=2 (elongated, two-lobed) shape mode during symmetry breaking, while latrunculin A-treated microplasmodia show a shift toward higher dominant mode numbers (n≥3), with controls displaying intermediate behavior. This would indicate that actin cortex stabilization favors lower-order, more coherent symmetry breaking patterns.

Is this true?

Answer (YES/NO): NO